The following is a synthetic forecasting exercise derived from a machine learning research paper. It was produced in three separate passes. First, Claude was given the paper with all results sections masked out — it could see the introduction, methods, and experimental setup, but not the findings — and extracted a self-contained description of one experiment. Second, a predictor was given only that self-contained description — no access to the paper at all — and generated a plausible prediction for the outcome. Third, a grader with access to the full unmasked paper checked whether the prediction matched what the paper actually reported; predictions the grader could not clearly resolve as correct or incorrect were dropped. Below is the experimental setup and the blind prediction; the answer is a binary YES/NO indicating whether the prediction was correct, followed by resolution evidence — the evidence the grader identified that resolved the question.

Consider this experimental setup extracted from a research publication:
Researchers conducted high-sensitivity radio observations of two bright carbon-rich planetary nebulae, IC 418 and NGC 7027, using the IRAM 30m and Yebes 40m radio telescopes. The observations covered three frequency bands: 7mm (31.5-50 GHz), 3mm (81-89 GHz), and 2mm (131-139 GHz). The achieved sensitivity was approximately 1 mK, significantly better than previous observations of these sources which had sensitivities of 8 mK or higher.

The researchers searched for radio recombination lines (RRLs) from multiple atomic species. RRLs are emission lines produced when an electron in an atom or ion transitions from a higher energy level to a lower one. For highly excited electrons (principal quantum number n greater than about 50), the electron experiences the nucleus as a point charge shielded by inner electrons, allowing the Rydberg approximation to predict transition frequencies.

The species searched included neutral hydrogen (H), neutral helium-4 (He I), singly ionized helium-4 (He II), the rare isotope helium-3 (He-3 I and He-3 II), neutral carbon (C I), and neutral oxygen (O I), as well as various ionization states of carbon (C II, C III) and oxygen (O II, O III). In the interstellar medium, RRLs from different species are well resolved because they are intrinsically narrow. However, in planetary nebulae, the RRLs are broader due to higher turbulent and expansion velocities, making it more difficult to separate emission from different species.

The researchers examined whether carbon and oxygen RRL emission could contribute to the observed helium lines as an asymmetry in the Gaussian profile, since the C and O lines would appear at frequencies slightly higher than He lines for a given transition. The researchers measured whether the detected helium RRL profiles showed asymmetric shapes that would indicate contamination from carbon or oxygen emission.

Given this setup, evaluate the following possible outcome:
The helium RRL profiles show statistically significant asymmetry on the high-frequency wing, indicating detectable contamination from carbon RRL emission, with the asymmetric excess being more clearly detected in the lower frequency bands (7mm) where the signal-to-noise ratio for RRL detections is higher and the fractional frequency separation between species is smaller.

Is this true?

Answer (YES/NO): NO